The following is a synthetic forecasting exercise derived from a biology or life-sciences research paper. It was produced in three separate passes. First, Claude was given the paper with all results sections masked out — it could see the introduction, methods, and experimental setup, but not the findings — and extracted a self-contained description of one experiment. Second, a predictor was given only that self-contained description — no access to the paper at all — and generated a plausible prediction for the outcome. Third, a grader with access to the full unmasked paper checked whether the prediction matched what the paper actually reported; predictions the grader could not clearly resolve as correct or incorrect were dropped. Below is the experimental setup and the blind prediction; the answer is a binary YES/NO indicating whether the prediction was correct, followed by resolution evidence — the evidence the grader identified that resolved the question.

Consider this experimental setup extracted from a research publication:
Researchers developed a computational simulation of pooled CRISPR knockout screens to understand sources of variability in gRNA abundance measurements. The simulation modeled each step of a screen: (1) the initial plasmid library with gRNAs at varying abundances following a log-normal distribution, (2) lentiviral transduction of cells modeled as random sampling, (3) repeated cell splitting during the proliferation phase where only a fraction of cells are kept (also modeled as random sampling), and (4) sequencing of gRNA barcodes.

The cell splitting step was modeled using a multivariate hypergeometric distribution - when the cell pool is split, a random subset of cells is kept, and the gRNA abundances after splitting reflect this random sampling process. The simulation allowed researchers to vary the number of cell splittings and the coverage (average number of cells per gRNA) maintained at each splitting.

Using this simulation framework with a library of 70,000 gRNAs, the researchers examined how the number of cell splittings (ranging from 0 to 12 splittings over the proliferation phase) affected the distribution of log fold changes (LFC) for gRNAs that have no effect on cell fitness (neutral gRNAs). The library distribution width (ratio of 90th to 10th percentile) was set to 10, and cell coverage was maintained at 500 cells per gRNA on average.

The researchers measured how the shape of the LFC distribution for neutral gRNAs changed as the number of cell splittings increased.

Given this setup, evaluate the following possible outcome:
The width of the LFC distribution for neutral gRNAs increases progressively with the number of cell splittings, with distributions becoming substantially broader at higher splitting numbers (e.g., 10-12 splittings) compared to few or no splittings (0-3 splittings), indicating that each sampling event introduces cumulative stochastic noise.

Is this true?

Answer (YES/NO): YES